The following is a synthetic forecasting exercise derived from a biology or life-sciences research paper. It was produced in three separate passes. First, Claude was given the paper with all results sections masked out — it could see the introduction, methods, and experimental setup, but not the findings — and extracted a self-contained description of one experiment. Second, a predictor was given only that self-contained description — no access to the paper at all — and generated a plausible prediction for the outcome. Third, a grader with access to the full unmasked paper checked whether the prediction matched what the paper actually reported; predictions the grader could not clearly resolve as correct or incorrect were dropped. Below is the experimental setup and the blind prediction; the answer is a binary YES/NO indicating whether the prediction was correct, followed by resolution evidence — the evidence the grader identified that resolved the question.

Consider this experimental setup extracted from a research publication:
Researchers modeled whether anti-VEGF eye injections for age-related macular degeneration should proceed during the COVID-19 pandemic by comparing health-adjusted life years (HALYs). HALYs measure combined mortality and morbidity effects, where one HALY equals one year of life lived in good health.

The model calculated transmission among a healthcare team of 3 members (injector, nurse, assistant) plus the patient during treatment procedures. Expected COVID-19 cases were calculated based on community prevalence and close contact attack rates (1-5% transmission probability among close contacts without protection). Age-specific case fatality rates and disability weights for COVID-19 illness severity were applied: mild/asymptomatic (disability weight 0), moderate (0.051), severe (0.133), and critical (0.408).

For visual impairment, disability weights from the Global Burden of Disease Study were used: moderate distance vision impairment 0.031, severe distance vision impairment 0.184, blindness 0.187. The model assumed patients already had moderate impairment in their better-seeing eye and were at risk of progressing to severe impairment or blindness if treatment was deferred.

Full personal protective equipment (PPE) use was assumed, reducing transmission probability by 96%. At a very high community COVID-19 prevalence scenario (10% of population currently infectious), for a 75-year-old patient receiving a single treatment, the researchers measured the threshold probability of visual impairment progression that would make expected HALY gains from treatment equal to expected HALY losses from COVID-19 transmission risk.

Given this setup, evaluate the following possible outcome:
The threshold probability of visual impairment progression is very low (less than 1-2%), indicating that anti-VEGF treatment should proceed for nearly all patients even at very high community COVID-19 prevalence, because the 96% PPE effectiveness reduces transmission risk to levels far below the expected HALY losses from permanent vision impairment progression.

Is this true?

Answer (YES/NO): NO